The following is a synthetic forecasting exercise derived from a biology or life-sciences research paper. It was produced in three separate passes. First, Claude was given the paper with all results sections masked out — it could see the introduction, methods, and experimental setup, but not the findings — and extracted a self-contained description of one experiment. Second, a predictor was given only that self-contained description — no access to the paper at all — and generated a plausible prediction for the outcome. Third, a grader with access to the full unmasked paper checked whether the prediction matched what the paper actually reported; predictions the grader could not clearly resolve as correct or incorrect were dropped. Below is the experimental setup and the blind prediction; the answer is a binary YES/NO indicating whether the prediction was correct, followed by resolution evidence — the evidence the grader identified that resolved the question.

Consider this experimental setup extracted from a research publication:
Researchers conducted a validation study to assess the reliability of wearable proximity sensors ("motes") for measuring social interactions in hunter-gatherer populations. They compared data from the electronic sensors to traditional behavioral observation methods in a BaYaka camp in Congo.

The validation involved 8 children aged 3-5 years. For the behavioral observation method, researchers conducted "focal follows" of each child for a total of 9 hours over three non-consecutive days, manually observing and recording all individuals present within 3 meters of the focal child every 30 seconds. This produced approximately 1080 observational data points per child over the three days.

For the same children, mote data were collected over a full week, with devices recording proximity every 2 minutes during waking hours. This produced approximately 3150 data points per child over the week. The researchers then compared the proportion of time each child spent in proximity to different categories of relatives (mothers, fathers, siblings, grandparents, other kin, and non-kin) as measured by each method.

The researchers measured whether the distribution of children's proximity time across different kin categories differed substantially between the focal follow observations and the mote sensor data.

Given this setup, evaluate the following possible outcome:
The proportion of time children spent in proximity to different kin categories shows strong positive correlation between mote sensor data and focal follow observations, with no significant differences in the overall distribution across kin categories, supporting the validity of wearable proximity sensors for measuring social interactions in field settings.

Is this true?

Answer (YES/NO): YES